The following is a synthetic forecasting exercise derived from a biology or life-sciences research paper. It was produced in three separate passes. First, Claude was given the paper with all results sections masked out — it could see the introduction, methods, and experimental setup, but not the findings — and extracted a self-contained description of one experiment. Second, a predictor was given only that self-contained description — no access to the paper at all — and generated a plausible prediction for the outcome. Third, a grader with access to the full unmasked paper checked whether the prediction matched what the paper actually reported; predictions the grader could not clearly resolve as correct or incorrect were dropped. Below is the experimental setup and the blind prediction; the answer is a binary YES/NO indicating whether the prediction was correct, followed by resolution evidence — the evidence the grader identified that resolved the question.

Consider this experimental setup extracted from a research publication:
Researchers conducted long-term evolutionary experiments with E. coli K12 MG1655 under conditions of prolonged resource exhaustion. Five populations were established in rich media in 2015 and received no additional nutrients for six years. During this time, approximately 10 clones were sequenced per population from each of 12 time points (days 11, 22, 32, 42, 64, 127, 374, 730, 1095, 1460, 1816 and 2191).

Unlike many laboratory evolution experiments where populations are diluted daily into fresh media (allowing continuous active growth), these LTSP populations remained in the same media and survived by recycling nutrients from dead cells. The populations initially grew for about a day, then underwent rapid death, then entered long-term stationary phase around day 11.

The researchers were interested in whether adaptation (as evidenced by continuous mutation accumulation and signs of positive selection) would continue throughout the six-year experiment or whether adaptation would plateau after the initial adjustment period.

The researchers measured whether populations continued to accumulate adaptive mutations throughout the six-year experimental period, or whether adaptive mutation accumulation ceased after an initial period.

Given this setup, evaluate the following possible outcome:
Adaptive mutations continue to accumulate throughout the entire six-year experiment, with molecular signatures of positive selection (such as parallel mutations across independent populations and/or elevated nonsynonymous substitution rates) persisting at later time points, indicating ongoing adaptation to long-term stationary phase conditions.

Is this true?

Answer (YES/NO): YES